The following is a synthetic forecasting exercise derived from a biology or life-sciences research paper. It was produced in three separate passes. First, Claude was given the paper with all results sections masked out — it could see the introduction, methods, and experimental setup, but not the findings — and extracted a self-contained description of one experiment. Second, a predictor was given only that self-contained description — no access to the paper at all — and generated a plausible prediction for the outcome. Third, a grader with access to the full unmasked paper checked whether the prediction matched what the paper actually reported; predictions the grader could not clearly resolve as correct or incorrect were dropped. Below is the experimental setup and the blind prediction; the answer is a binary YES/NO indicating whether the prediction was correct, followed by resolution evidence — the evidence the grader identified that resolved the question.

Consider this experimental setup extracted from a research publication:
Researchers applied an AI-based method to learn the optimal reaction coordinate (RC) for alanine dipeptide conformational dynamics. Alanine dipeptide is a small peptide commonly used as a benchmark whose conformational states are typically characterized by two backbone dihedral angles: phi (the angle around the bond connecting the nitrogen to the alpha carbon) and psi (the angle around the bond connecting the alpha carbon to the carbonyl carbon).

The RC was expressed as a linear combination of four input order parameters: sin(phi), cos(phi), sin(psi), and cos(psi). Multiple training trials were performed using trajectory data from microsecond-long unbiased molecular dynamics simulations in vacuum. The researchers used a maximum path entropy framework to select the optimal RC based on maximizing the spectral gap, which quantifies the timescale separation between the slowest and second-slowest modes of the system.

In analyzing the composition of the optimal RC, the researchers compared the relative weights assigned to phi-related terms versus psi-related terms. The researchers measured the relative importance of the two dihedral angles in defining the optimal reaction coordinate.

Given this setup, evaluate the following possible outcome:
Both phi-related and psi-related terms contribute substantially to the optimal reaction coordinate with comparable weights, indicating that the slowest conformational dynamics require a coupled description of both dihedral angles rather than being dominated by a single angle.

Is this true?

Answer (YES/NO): NO